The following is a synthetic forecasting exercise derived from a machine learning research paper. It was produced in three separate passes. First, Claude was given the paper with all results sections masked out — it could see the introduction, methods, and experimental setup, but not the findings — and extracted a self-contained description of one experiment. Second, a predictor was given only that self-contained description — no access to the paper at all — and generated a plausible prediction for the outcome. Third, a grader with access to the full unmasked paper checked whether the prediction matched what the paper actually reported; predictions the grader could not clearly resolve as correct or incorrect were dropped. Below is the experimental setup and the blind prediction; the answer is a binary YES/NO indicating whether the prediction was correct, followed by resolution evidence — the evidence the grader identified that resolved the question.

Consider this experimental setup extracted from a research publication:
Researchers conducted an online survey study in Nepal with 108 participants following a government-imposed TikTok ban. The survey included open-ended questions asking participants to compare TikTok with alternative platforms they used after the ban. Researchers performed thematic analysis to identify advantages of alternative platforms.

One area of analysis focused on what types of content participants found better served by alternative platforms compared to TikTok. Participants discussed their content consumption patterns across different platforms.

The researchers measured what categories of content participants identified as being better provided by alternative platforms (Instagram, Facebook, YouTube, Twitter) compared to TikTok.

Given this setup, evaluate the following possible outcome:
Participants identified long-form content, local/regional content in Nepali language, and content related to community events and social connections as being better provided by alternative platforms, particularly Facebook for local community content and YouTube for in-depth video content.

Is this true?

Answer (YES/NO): NO